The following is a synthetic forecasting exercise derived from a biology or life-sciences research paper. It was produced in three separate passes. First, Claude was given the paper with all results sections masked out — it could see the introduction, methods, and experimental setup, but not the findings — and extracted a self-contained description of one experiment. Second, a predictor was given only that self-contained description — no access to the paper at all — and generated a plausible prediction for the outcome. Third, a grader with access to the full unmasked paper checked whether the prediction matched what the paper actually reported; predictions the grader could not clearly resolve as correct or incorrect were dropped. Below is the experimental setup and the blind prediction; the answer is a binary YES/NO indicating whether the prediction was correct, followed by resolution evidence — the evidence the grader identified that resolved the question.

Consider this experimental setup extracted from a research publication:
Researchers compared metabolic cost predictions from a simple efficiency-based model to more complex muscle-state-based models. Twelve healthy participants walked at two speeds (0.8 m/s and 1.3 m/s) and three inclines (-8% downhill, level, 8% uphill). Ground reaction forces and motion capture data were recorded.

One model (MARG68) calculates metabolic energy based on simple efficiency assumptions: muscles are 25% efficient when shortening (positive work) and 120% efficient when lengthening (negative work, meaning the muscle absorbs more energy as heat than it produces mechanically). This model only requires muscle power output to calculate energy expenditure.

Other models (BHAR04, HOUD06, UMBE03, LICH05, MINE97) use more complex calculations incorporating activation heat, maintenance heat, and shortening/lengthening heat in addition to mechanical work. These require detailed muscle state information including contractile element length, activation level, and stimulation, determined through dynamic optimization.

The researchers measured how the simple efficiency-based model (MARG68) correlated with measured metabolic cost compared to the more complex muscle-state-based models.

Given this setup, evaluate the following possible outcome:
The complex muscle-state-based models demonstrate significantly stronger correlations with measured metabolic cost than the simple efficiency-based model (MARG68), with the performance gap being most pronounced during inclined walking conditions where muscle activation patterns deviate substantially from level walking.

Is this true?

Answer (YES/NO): NO